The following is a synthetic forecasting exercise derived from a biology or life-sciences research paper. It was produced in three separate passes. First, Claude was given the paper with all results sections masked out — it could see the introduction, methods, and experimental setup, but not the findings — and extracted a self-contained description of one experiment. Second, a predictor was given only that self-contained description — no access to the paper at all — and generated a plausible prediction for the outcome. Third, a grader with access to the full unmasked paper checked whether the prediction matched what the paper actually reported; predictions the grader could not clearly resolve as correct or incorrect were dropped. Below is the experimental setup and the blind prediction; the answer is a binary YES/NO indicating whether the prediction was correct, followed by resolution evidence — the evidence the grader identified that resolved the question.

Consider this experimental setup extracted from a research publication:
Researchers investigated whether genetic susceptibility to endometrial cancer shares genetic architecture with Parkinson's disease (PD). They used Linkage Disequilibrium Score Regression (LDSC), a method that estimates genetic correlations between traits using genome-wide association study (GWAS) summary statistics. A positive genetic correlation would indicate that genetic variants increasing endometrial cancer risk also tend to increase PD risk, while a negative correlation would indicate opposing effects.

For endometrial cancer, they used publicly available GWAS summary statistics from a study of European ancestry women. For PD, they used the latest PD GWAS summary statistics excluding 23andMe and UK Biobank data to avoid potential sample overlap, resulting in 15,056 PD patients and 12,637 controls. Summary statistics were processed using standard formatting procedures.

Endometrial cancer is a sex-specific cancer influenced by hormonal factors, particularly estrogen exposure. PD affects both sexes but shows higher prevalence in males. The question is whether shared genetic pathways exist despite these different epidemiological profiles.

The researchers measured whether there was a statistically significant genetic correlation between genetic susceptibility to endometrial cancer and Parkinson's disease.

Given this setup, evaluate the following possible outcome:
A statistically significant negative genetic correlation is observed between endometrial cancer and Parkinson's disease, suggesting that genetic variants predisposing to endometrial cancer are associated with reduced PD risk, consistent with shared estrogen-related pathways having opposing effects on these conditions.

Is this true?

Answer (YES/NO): NO